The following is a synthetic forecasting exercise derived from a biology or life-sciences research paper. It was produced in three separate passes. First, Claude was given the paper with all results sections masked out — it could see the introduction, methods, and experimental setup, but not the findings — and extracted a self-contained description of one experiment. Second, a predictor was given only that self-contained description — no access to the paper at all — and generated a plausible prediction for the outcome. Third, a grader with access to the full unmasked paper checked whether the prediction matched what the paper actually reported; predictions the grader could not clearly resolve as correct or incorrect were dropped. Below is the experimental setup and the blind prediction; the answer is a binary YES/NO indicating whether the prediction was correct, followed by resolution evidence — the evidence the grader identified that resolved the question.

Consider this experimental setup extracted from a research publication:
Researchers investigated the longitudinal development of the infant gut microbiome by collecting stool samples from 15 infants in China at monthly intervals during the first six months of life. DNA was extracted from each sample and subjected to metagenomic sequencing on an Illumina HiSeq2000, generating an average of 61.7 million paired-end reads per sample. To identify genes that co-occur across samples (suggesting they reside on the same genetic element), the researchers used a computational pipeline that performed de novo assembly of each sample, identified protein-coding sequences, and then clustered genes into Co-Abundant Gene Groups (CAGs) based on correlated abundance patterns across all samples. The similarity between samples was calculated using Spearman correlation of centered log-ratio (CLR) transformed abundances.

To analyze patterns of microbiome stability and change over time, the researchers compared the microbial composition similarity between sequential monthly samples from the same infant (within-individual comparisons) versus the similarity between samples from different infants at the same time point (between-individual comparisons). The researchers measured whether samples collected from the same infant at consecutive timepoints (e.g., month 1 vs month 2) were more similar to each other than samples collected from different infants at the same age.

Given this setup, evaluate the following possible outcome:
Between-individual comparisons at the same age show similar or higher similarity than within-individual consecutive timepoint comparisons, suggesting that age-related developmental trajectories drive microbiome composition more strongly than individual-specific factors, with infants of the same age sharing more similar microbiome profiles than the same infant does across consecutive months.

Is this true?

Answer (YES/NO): NO